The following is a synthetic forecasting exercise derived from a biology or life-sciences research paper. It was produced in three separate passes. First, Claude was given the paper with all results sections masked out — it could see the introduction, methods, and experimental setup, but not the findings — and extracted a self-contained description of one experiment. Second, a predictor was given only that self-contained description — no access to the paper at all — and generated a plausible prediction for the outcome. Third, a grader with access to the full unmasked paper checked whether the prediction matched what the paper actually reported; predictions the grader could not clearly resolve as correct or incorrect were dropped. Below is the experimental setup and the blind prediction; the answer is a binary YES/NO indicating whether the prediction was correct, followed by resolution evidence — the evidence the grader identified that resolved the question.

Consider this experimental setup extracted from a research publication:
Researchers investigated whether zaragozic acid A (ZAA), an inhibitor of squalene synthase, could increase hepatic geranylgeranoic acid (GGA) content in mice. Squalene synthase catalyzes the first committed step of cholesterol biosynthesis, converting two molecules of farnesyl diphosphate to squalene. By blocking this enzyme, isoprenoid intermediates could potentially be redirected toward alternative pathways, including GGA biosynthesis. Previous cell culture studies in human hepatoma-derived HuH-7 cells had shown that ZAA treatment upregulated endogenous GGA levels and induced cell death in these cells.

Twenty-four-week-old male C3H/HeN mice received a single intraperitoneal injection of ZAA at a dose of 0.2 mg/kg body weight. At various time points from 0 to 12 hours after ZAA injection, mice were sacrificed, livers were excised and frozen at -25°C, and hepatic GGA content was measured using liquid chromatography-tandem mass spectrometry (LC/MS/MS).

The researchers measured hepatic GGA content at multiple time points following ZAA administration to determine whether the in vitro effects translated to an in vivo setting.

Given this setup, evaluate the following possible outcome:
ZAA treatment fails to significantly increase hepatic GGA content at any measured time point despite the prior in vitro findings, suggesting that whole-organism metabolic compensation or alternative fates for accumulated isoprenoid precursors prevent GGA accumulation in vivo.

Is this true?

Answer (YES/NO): NO